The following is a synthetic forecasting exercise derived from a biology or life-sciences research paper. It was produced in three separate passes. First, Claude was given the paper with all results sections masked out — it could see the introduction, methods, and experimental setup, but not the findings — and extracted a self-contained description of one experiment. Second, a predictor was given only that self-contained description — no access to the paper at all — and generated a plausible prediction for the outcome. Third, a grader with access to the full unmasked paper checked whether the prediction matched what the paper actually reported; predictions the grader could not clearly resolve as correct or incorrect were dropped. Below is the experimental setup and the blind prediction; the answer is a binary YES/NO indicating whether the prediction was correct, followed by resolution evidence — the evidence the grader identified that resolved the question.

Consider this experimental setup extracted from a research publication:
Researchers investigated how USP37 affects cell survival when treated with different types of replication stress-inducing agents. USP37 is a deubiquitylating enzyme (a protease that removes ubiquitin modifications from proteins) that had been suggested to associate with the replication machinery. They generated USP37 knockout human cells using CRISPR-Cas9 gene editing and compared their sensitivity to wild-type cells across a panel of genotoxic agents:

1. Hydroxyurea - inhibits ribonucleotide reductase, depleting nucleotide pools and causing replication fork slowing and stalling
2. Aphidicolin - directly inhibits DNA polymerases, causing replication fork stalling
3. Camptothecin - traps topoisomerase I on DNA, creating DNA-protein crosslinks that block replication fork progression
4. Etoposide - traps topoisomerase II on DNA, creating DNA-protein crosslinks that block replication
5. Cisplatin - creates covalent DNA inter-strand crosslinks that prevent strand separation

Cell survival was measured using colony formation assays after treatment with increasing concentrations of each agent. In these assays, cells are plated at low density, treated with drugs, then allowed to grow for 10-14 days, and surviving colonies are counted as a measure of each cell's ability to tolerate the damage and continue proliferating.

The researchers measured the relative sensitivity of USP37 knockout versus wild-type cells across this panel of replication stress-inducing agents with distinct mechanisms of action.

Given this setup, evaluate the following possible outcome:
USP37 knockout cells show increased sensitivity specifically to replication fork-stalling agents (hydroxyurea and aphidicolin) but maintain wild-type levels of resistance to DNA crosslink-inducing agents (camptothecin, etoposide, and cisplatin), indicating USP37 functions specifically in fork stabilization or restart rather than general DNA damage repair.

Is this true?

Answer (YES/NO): NO